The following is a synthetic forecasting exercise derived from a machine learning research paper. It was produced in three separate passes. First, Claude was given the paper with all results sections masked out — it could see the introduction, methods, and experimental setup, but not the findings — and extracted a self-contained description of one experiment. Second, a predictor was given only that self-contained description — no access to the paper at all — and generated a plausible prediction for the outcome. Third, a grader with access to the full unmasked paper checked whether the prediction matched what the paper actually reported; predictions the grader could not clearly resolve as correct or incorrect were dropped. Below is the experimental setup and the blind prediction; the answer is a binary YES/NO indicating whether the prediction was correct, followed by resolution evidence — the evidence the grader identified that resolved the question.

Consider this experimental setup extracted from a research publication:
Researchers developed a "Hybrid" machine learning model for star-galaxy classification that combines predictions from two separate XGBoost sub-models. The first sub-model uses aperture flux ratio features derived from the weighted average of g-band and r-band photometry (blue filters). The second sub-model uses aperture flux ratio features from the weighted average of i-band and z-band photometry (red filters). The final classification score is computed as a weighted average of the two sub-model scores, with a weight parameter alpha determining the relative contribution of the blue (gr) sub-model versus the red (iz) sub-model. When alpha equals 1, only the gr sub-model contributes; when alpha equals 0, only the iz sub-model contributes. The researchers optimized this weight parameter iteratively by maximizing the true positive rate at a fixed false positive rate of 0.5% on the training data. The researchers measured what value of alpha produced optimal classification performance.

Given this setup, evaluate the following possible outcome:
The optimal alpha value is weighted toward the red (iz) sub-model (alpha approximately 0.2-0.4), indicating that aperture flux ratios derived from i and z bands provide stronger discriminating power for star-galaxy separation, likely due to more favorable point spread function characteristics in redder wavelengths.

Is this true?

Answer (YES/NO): YES